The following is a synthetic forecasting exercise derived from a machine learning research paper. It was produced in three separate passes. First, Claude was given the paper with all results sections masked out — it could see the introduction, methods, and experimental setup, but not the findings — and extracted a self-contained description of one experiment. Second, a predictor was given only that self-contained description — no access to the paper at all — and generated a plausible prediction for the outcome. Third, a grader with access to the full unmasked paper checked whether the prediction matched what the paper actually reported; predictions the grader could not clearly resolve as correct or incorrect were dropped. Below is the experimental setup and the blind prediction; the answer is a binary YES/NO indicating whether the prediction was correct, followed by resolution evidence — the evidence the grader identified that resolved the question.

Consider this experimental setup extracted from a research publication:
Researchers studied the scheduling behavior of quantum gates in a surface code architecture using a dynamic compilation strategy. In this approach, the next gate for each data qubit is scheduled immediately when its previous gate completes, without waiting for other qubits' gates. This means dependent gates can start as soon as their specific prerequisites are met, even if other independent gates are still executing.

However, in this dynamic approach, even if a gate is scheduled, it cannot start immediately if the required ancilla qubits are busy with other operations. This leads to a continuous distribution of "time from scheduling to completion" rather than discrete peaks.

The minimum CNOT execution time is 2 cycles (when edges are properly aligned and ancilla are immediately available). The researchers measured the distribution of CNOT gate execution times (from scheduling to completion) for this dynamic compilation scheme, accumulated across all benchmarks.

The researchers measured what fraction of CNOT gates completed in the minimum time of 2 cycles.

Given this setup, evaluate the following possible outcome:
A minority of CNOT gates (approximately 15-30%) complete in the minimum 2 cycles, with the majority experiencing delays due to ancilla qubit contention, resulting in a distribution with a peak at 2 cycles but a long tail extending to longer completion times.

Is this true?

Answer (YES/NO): NO